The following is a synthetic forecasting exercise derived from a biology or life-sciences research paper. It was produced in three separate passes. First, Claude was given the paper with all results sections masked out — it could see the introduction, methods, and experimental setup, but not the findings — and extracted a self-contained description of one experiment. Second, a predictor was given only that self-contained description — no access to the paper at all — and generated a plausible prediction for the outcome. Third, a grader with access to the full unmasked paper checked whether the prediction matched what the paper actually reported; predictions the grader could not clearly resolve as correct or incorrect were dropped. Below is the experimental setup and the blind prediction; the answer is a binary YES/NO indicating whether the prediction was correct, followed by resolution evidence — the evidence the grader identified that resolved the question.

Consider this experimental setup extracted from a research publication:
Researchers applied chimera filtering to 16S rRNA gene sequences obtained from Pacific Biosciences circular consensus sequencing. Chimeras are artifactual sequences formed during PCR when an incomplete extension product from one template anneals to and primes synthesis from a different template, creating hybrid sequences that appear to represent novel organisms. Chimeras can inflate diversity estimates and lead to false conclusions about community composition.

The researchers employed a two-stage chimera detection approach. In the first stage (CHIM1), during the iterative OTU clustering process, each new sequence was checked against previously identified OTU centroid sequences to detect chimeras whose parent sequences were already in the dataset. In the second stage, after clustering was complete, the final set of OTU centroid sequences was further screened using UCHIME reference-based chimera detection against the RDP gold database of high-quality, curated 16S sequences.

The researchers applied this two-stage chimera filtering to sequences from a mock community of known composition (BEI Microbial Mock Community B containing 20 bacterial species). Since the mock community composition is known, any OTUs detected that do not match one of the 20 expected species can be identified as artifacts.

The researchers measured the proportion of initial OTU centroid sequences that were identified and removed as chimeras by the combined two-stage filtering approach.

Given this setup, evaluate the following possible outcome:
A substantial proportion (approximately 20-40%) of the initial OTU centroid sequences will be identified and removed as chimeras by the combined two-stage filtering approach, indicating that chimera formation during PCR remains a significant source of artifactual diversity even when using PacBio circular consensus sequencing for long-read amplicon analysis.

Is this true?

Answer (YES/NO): NO